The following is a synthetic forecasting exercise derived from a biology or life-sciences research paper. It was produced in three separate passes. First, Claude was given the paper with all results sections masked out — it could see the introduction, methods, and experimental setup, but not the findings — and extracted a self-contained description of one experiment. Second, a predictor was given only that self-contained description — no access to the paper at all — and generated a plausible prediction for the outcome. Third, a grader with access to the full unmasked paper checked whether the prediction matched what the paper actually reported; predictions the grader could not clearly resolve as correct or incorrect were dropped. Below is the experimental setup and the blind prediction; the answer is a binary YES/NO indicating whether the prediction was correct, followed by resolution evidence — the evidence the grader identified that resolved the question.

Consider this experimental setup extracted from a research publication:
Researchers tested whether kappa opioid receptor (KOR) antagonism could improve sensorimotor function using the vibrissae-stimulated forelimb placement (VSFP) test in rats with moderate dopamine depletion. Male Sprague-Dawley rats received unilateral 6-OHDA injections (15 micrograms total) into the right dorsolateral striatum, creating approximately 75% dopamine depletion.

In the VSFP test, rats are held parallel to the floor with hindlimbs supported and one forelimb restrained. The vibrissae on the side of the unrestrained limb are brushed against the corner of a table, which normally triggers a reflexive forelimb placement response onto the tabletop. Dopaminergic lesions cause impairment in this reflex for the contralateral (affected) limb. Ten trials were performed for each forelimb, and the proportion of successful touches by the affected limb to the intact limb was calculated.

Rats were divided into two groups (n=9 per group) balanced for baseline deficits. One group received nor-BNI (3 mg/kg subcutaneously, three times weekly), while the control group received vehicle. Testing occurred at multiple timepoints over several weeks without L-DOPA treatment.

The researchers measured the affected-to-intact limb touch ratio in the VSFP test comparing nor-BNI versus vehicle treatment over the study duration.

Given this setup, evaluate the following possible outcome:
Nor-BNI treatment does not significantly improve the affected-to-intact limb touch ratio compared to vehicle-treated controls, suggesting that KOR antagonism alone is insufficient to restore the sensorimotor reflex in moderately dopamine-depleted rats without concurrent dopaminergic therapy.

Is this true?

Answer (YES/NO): YES